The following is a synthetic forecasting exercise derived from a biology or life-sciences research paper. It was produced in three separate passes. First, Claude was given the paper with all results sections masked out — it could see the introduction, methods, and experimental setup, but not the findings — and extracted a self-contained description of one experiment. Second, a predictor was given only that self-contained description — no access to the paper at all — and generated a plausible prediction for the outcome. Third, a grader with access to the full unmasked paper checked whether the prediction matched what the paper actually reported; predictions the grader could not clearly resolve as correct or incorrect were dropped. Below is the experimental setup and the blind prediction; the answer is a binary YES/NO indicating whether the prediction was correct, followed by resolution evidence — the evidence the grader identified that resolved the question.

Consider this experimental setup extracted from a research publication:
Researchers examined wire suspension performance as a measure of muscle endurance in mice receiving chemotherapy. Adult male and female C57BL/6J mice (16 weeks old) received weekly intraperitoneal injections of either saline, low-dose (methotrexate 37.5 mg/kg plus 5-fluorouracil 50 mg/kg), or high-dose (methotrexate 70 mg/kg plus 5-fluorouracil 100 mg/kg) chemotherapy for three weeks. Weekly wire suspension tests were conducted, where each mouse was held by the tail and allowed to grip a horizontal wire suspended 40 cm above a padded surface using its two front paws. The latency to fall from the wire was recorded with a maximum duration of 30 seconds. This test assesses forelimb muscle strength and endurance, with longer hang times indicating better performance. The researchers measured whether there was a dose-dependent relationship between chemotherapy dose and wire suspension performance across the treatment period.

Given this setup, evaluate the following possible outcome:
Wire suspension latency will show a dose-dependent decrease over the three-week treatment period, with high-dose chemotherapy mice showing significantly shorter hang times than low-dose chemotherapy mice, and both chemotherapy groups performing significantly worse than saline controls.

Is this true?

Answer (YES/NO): NO